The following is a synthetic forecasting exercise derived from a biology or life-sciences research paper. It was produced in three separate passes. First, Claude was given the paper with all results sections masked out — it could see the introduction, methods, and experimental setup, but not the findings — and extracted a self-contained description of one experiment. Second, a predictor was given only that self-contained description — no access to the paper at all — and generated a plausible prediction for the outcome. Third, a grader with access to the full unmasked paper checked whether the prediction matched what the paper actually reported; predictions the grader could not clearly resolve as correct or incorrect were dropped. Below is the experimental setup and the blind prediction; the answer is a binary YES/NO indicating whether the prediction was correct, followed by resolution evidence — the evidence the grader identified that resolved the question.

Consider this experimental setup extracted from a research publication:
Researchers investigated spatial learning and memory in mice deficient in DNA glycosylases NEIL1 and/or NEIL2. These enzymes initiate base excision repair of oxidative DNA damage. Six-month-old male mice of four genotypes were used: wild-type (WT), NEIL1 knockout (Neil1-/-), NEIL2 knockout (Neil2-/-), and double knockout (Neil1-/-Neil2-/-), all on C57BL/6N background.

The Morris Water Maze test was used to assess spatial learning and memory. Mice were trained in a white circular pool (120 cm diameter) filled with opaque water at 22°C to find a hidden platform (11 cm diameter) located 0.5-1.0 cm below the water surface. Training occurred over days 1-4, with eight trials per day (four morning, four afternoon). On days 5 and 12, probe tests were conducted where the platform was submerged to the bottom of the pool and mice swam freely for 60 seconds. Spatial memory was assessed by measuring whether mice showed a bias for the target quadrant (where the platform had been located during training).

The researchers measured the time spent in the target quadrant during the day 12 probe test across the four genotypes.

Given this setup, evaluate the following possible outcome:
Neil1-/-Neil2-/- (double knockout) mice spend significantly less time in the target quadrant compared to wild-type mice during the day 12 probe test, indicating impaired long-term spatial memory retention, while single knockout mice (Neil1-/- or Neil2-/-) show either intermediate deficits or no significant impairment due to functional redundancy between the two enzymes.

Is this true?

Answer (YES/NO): NO